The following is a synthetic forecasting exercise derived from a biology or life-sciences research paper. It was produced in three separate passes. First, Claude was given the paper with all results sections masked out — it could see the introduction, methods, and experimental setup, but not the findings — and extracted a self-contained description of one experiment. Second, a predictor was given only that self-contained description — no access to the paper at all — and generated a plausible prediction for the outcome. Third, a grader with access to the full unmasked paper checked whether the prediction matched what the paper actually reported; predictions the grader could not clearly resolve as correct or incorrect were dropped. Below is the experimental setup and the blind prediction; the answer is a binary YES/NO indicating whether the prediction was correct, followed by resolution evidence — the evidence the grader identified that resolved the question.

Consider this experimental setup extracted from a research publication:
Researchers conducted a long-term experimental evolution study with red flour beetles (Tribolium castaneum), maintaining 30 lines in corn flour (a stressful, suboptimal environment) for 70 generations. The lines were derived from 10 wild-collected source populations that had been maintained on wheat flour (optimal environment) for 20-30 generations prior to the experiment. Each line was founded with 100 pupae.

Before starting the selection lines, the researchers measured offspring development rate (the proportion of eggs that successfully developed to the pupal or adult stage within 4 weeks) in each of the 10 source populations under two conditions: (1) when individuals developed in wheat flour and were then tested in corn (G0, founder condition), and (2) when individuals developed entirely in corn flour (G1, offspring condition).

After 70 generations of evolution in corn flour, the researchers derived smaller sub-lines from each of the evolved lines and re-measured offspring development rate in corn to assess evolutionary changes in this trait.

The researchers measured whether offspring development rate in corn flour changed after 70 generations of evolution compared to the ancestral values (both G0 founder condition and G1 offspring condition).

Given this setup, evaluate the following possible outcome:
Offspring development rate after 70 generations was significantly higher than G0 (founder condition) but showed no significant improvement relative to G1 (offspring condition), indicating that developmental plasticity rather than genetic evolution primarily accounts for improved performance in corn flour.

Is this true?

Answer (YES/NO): NO